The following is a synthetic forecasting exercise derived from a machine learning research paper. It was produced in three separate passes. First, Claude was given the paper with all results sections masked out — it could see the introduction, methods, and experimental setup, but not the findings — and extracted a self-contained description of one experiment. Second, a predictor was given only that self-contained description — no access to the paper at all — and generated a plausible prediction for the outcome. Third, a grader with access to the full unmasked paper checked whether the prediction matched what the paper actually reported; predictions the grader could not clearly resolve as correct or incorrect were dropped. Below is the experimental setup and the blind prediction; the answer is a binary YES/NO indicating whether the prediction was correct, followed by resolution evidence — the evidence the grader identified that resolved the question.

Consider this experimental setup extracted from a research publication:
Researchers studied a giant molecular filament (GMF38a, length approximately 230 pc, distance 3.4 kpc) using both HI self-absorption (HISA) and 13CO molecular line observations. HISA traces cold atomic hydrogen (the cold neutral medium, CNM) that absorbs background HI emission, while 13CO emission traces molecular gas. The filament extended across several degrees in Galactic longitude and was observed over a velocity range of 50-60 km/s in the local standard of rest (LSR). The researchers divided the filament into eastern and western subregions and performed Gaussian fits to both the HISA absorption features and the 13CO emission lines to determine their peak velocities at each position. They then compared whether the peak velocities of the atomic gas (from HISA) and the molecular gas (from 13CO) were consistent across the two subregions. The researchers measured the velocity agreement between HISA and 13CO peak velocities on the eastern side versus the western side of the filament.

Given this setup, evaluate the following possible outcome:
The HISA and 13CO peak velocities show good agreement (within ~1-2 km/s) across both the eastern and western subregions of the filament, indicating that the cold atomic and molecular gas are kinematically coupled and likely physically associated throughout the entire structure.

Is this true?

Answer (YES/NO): NO